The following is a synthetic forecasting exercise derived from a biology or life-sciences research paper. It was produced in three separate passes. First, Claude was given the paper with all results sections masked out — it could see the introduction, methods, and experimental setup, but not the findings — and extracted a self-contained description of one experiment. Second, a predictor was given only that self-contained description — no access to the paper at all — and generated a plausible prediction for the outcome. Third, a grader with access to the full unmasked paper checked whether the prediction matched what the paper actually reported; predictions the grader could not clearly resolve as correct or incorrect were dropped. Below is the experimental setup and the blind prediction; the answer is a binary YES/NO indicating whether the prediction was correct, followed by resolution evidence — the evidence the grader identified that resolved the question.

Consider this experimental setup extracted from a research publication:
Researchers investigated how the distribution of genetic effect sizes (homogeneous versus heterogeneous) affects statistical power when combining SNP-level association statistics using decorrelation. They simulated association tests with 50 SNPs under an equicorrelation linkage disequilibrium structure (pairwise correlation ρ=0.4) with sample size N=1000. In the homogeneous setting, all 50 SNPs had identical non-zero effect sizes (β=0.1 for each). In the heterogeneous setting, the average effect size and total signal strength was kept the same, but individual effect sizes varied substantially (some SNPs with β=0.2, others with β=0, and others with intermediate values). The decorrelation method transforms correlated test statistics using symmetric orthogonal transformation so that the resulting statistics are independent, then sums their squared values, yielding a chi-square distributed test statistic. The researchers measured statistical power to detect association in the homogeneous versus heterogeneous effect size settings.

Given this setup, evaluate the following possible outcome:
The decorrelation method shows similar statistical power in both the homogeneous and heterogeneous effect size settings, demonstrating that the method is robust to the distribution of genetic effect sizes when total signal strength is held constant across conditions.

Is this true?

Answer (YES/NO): NO